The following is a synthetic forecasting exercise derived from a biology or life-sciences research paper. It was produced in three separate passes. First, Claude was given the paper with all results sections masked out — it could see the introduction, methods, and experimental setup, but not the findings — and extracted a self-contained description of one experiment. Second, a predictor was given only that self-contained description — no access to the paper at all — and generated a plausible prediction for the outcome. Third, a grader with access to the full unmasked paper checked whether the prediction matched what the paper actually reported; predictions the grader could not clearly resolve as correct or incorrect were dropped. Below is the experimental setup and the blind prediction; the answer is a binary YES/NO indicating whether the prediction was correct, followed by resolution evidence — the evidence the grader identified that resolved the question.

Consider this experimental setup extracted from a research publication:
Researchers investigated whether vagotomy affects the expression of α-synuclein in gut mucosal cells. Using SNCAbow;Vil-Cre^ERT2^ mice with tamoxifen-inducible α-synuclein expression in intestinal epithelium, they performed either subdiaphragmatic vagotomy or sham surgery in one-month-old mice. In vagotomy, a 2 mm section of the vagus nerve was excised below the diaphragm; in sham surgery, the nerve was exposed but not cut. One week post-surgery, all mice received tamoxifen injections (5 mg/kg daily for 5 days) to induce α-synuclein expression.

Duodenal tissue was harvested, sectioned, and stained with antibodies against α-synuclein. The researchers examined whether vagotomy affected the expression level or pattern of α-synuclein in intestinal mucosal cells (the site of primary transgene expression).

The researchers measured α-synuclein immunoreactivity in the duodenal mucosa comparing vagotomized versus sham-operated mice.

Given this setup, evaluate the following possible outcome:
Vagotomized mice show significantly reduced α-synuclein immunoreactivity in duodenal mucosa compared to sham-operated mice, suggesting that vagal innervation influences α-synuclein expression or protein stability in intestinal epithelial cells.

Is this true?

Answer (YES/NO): NO